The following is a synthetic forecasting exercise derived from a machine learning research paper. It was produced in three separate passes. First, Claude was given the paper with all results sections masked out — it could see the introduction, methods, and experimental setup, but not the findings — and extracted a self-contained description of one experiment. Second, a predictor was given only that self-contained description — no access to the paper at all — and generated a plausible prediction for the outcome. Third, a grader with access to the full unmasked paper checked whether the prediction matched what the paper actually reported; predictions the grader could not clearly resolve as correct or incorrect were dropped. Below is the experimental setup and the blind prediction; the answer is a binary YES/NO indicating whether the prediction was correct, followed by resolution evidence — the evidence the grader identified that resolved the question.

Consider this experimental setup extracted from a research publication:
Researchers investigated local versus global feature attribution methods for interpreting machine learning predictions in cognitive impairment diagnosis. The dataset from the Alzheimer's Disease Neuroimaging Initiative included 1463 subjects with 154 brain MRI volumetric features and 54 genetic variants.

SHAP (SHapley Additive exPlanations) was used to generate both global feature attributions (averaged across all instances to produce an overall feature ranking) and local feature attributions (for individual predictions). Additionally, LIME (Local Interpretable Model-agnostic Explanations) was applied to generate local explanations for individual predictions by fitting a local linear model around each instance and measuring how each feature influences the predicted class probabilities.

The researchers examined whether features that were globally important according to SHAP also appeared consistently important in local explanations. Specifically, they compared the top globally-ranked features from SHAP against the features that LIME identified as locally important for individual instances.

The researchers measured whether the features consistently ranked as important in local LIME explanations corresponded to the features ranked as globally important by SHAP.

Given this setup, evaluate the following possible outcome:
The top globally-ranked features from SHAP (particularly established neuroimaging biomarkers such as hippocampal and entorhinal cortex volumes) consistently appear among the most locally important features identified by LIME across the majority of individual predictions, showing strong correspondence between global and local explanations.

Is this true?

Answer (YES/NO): YES